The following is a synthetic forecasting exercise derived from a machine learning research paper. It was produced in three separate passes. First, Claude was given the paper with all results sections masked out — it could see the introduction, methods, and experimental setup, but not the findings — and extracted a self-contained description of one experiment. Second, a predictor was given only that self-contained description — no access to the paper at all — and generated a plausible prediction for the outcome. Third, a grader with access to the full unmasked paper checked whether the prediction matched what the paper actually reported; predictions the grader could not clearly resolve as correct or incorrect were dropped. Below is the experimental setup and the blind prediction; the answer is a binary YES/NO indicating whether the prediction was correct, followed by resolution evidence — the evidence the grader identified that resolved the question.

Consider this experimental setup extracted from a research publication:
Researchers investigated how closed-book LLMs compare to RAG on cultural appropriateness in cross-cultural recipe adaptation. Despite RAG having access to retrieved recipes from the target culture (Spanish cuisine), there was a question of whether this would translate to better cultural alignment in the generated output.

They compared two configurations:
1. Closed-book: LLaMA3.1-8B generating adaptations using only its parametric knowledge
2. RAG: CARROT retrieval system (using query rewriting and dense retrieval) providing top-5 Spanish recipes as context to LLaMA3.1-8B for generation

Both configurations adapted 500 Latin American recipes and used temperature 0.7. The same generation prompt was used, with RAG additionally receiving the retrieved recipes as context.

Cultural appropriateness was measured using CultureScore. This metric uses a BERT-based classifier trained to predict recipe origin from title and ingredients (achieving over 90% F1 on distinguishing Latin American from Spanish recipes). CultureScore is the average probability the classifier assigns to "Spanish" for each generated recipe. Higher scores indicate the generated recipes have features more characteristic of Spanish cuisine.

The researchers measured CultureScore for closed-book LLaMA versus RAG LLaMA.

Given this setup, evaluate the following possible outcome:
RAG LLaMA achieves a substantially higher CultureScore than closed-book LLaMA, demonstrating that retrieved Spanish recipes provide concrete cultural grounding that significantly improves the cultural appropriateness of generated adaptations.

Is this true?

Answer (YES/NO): NO